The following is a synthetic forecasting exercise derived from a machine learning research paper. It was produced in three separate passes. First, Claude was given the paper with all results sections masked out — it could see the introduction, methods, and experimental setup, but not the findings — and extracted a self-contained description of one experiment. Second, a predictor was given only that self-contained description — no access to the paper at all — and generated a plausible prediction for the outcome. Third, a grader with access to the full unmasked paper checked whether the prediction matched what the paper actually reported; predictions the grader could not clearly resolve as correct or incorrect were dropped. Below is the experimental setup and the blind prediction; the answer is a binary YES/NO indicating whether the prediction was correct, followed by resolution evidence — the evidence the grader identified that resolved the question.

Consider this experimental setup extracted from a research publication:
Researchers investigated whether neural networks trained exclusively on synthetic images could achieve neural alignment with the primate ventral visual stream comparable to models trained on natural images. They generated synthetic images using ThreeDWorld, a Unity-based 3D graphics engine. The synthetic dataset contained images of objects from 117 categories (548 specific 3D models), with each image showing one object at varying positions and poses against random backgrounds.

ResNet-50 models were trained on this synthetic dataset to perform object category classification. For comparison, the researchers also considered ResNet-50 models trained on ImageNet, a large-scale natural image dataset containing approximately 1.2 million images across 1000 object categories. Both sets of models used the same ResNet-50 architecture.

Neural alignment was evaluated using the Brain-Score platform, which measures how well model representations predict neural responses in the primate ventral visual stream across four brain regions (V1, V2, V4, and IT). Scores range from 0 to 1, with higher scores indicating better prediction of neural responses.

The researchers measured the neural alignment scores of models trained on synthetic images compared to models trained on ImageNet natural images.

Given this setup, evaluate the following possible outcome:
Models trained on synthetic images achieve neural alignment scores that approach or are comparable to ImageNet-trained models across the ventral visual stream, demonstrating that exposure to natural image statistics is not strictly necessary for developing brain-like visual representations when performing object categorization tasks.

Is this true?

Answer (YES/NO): YES